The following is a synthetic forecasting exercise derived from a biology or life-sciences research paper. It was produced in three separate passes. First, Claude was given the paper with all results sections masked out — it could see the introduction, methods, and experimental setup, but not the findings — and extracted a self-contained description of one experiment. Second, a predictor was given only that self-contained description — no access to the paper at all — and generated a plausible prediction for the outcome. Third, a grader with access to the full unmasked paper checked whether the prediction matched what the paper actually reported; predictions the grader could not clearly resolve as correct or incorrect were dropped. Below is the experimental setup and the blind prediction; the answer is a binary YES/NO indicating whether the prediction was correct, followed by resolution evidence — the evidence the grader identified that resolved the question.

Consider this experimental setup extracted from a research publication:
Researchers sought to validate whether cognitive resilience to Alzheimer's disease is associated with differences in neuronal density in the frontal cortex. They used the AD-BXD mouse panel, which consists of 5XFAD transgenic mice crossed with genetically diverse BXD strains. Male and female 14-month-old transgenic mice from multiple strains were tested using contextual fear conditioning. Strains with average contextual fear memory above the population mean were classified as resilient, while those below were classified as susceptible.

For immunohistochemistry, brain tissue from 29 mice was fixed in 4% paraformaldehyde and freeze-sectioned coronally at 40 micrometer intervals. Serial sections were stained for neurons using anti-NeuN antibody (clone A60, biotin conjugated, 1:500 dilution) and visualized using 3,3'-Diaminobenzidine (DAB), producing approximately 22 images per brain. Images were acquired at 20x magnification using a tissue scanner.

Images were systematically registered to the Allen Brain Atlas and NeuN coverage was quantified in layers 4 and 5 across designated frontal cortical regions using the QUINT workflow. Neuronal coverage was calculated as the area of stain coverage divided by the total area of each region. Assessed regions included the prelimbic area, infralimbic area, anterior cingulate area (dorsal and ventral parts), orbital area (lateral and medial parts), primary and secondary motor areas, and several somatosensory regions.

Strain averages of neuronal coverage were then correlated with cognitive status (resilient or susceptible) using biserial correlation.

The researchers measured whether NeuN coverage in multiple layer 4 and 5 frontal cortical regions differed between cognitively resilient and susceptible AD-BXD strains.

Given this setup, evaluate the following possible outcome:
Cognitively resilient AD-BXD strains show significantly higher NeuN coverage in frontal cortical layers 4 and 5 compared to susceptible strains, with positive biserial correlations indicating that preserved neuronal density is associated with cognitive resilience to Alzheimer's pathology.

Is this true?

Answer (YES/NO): NO